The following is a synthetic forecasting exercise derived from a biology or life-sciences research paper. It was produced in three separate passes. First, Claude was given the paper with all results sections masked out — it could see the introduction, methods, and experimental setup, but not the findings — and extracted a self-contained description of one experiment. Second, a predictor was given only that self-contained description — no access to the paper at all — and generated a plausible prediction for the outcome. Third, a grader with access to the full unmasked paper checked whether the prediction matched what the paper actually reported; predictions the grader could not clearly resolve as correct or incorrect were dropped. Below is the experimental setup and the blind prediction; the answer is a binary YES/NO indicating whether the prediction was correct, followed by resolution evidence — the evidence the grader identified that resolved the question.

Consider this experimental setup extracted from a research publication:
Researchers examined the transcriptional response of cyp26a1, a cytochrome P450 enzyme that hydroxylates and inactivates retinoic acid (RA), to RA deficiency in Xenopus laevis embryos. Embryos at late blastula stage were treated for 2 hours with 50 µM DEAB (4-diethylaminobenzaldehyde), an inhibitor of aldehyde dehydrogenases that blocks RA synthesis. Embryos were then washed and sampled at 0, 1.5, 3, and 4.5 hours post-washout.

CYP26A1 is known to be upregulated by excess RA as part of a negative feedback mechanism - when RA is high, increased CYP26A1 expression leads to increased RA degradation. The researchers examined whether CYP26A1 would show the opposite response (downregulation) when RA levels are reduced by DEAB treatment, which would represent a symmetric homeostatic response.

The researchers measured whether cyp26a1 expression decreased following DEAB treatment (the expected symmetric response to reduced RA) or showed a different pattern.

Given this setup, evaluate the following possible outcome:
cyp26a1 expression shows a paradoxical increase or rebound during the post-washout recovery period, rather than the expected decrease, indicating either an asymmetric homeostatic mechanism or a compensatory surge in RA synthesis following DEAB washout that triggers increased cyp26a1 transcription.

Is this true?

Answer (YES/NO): NO